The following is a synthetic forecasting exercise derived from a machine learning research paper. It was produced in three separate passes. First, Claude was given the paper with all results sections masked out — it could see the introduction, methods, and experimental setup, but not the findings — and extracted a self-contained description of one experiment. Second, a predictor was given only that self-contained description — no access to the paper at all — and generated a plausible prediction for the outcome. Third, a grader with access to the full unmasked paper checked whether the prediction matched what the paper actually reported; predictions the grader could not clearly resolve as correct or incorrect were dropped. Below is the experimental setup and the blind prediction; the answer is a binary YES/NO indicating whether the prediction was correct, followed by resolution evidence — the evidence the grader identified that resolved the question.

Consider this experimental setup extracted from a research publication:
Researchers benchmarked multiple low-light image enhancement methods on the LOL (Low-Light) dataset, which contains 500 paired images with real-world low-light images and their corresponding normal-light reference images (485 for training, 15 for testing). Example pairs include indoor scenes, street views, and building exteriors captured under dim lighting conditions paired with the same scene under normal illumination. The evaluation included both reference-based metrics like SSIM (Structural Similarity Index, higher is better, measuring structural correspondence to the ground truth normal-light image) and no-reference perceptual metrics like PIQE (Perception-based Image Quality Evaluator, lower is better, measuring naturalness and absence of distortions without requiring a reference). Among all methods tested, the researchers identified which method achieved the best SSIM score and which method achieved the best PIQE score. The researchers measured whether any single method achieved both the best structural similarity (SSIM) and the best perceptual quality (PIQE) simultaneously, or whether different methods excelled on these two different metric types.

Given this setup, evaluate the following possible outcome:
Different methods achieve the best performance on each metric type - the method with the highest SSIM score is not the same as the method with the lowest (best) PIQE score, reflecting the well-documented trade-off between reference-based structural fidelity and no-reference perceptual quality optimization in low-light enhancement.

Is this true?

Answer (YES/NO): YES